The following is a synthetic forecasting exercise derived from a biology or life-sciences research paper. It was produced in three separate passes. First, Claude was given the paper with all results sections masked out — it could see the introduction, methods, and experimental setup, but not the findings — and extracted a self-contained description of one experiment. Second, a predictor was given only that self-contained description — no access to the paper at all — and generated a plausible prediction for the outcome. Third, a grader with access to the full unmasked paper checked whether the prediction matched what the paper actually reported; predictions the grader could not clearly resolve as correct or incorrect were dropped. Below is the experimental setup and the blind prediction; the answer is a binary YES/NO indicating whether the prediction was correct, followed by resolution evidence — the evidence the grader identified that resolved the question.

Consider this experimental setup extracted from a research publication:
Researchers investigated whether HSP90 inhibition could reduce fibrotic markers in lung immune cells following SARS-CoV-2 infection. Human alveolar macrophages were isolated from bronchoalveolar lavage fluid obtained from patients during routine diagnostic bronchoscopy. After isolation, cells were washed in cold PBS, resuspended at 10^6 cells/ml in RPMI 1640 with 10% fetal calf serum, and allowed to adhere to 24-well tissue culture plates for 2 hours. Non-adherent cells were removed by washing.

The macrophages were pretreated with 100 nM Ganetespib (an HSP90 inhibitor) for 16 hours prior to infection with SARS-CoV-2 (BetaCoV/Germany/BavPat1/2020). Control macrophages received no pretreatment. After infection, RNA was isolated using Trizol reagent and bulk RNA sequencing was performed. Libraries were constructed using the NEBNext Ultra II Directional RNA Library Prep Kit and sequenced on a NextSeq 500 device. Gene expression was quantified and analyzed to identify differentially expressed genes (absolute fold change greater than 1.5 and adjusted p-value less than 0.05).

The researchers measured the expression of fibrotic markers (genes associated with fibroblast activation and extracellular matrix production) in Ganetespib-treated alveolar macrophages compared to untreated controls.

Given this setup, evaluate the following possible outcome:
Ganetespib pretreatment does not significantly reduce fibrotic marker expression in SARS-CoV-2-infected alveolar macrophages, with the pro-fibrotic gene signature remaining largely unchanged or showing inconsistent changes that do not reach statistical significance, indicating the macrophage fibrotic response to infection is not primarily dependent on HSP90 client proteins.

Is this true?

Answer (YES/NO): YES